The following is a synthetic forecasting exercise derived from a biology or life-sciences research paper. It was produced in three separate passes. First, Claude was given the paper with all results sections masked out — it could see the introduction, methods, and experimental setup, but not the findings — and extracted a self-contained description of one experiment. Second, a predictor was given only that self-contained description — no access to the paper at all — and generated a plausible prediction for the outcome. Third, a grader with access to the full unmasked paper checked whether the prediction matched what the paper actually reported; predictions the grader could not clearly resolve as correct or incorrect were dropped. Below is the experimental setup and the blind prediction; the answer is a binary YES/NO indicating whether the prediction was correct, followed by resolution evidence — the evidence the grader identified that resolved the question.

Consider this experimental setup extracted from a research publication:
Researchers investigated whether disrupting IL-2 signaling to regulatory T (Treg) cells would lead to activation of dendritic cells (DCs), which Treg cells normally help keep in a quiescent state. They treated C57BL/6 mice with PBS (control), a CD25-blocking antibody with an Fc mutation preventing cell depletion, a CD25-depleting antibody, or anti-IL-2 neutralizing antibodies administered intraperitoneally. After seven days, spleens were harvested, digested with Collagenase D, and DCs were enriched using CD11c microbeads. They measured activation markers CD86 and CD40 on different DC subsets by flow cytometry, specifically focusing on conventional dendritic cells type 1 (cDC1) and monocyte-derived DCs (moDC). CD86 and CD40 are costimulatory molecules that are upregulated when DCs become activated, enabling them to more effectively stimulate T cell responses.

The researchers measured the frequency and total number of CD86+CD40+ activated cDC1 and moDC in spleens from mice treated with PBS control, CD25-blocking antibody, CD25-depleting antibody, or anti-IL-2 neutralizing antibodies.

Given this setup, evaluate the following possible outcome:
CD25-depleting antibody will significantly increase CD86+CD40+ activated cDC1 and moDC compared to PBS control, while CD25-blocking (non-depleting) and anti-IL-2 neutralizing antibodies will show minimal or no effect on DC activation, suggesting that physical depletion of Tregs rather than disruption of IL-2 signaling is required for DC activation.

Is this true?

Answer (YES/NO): NO